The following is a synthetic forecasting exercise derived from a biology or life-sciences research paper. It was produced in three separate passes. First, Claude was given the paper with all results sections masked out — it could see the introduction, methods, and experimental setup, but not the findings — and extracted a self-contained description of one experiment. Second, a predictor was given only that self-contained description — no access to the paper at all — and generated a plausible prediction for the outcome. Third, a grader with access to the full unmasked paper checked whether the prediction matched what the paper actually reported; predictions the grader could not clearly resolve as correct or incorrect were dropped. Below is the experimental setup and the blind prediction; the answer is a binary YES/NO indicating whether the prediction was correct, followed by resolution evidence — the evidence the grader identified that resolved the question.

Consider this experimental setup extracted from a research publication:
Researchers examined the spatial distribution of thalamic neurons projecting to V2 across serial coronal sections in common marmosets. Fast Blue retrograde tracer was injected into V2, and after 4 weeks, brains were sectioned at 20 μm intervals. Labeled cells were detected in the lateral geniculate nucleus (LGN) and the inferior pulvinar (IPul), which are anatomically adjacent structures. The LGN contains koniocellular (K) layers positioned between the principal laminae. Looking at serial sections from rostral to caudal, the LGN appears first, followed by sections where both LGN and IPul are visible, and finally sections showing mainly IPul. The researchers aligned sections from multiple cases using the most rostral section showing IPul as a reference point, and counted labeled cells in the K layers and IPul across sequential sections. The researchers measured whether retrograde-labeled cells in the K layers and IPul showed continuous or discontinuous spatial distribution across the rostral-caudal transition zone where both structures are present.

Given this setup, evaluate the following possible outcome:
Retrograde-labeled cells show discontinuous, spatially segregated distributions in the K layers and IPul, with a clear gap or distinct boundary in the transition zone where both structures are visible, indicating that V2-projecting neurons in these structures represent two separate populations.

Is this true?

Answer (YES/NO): NO